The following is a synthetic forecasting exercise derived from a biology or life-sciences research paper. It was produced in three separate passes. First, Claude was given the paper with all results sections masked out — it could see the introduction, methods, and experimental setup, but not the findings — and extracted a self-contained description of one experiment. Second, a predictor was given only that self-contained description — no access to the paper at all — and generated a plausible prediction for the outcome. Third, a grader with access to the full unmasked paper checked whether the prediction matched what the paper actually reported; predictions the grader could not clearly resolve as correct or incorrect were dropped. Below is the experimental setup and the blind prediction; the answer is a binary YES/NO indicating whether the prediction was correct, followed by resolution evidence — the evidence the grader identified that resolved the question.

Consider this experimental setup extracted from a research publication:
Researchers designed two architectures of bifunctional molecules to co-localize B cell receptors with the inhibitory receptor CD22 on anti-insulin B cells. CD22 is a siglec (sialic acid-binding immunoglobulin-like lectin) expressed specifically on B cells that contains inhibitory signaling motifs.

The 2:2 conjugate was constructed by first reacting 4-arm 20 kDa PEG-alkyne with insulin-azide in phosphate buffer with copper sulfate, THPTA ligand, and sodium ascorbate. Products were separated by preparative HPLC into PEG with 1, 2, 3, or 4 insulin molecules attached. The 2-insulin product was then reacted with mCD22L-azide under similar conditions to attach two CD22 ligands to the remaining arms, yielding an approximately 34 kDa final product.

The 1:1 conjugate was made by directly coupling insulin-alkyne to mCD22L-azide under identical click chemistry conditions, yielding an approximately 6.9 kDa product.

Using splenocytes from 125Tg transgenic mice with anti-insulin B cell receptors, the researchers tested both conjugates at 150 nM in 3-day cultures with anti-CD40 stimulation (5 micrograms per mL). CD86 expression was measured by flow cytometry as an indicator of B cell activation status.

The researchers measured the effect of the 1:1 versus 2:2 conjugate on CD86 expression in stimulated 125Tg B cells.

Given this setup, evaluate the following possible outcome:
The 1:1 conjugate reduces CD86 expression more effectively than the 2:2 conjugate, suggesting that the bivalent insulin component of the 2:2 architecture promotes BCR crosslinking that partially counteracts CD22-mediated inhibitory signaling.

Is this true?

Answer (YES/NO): NO